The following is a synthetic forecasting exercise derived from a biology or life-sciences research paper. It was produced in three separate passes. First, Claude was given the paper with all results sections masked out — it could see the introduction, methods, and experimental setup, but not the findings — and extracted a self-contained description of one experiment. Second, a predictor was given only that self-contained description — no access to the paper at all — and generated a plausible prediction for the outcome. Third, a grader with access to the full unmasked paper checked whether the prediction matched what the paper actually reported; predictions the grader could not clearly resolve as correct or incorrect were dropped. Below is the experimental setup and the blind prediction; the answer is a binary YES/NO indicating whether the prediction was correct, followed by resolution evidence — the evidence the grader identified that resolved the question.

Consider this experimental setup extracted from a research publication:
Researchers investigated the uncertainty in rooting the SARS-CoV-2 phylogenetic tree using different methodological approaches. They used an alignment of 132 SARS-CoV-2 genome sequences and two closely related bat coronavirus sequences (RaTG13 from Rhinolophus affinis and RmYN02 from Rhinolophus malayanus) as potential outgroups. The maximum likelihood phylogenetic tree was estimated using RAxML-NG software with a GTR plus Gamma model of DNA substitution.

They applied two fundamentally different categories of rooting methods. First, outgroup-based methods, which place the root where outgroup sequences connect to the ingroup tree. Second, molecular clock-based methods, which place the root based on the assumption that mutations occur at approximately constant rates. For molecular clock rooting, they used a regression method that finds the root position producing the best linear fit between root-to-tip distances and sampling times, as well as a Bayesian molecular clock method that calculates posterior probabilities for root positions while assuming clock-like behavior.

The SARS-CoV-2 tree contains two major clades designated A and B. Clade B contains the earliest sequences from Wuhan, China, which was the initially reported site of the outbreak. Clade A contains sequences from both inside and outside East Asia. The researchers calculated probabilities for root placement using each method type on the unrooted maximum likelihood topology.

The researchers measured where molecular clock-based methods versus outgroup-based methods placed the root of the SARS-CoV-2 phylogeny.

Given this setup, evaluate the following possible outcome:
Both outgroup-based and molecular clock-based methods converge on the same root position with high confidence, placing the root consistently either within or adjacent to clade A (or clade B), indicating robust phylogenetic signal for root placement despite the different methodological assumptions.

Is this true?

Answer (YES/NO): NO